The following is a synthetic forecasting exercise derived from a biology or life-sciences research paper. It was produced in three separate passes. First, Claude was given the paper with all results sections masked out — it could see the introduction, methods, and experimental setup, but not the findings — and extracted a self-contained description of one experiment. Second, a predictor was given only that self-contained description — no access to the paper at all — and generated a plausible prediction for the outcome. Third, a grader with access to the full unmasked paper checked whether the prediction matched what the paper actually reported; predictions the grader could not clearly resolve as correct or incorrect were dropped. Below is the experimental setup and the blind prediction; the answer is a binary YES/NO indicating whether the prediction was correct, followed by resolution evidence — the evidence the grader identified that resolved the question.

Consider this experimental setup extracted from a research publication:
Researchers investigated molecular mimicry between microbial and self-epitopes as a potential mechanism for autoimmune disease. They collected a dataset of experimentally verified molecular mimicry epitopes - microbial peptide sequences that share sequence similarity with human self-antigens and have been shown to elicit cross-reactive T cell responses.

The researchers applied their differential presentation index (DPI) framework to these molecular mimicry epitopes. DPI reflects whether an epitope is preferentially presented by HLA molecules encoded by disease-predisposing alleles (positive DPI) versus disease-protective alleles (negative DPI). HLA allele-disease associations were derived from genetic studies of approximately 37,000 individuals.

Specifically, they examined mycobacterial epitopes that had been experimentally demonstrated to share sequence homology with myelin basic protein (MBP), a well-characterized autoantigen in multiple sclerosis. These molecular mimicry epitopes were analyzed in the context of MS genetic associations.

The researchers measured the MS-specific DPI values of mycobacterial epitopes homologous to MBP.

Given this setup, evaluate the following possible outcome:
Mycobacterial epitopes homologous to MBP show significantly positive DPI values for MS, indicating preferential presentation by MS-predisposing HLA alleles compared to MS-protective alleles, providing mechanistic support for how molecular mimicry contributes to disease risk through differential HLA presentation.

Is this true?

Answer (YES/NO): YES